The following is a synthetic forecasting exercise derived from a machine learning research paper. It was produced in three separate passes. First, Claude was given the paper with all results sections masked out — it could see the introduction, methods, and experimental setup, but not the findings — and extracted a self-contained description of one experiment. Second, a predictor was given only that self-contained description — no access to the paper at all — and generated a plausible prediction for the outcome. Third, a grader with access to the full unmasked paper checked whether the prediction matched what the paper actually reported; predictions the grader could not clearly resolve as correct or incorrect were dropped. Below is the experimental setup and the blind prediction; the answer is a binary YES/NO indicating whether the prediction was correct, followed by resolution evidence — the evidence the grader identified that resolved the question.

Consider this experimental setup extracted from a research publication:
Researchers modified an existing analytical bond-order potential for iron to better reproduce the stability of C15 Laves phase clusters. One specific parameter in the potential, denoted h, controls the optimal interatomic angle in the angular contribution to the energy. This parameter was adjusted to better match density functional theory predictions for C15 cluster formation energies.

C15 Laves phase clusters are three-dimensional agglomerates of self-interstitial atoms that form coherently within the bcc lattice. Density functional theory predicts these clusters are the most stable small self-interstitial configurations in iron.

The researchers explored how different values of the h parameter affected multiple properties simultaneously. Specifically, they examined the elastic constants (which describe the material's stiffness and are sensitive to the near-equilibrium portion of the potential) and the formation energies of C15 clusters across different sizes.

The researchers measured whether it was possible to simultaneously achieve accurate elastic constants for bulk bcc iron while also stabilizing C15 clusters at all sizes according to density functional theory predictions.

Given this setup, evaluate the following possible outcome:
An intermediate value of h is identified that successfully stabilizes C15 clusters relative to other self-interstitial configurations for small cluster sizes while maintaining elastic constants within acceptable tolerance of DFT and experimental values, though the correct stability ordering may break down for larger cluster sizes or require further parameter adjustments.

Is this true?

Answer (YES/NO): YES